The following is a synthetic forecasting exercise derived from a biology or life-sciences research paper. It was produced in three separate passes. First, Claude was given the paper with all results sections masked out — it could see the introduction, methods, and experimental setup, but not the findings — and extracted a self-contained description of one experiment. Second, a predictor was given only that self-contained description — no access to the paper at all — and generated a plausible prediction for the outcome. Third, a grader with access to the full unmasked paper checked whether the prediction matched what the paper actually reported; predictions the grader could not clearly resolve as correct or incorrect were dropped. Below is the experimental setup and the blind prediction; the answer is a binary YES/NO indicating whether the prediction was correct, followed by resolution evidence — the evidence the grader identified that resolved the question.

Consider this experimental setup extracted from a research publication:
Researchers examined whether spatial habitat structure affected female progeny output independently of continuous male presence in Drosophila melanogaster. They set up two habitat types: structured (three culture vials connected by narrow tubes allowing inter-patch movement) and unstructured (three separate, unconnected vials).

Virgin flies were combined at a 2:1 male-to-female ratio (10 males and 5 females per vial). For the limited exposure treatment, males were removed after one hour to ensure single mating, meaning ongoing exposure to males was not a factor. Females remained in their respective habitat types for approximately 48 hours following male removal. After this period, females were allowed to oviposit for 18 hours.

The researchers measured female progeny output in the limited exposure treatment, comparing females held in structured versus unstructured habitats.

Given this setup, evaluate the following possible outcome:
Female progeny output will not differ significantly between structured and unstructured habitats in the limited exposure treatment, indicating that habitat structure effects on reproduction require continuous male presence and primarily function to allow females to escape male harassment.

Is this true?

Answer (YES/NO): NO